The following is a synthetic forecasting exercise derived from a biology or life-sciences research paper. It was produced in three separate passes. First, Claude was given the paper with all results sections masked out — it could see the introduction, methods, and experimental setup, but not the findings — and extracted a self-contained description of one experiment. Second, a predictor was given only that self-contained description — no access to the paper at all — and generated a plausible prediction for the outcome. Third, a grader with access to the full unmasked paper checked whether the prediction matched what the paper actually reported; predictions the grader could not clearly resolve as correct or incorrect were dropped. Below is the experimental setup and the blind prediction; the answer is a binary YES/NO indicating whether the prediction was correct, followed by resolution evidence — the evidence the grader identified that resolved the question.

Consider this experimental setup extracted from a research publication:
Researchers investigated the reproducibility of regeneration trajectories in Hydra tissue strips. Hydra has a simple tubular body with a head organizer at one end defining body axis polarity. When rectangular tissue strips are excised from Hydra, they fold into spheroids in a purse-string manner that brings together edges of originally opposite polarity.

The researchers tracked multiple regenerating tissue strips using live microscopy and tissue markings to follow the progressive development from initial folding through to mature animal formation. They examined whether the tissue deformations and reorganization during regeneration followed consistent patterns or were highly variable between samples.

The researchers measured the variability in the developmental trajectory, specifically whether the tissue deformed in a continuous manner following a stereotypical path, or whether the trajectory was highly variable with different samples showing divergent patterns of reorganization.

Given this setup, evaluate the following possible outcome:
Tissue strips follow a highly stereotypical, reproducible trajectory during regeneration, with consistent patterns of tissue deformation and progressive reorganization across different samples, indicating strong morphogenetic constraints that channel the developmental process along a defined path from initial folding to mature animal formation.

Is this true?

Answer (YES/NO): YES